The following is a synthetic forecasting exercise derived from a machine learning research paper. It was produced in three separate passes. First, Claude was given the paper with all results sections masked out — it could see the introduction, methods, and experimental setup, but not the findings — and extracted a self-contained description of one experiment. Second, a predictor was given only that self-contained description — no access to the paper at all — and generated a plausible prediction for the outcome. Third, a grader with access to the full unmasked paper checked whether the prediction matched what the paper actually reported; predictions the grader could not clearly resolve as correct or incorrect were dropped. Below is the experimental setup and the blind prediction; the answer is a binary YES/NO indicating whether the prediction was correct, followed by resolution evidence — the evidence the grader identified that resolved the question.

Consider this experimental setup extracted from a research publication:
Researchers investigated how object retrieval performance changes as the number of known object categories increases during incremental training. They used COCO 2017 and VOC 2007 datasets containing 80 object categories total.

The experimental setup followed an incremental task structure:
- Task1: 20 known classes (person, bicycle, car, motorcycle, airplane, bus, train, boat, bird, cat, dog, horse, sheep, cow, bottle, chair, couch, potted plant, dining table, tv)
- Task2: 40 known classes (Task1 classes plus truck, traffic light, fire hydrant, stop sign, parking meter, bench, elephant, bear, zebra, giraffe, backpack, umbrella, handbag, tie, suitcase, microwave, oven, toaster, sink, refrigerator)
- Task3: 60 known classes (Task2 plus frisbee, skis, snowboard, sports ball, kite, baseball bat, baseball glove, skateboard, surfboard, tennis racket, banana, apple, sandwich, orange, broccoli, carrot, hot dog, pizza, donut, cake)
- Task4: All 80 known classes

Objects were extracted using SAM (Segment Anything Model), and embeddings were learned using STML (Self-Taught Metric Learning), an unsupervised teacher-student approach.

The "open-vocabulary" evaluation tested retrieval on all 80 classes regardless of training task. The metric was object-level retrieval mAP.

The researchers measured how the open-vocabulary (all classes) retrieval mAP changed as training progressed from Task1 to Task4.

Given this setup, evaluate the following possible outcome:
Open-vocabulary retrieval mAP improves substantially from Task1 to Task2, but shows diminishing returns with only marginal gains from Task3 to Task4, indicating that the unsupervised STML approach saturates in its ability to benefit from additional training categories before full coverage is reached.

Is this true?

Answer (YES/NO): NO